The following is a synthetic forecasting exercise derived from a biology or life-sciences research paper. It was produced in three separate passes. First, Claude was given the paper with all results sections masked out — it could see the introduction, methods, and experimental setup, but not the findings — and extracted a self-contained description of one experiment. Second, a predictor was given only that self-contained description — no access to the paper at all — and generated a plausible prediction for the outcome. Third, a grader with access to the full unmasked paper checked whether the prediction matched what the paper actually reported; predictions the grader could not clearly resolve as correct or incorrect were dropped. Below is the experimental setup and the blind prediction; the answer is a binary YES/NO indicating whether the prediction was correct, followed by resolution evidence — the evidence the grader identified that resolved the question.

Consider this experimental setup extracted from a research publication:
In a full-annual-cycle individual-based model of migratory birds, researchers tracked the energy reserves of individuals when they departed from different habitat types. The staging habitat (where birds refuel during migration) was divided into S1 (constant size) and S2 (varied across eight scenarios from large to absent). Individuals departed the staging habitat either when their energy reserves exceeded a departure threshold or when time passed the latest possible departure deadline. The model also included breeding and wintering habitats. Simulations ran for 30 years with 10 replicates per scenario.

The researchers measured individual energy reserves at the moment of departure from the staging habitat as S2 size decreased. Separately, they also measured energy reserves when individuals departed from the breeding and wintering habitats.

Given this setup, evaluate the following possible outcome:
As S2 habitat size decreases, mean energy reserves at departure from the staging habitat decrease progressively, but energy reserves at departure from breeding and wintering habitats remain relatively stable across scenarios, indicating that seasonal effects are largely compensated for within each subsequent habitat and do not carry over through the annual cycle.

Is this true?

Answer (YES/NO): NO